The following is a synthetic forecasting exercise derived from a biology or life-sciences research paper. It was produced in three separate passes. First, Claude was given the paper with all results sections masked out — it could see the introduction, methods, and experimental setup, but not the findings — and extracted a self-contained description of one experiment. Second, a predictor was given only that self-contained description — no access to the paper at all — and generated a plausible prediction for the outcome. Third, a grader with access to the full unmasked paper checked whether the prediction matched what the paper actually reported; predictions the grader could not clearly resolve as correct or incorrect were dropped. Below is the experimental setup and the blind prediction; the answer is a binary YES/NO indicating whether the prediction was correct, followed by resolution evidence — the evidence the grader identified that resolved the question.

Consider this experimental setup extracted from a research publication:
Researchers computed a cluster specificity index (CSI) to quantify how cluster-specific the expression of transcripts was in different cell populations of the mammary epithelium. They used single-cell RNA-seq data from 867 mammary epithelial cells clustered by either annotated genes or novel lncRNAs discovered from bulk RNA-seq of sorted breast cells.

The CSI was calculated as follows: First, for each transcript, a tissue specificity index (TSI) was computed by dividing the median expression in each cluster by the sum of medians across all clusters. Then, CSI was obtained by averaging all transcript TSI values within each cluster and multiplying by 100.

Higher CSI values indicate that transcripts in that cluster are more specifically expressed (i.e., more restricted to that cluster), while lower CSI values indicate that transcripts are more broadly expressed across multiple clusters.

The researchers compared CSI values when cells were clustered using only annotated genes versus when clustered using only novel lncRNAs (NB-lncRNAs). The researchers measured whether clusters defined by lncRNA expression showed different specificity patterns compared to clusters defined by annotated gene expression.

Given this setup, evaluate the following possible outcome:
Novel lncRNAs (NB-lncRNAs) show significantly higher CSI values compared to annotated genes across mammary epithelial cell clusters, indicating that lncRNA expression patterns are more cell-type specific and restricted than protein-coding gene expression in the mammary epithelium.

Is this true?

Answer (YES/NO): YES